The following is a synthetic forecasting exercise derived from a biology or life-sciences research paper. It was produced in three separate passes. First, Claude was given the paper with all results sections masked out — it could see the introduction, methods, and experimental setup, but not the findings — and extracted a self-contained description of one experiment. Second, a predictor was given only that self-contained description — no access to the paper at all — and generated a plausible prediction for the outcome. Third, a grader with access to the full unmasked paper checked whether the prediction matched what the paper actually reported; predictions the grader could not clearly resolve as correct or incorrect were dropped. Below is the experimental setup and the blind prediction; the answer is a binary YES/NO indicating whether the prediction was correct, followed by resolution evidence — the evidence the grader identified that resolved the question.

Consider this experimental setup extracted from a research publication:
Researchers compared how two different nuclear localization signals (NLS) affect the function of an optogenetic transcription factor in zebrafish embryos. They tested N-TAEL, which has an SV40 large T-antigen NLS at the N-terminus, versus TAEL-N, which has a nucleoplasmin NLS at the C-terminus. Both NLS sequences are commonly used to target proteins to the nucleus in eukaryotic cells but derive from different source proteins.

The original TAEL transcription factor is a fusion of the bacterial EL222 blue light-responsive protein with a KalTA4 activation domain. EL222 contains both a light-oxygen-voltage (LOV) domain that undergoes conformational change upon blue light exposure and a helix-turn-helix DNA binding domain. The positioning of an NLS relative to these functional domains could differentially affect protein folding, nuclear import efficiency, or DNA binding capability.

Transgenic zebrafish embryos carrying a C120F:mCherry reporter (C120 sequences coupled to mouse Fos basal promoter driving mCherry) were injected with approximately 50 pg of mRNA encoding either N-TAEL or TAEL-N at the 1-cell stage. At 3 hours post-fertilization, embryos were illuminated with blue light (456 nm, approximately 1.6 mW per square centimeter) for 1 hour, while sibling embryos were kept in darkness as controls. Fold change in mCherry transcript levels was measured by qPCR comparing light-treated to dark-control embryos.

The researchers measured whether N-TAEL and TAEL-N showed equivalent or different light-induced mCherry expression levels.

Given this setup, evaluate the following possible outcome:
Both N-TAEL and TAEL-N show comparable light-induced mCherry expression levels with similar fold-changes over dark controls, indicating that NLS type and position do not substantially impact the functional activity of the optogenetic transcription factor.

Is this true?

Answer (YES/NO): NO